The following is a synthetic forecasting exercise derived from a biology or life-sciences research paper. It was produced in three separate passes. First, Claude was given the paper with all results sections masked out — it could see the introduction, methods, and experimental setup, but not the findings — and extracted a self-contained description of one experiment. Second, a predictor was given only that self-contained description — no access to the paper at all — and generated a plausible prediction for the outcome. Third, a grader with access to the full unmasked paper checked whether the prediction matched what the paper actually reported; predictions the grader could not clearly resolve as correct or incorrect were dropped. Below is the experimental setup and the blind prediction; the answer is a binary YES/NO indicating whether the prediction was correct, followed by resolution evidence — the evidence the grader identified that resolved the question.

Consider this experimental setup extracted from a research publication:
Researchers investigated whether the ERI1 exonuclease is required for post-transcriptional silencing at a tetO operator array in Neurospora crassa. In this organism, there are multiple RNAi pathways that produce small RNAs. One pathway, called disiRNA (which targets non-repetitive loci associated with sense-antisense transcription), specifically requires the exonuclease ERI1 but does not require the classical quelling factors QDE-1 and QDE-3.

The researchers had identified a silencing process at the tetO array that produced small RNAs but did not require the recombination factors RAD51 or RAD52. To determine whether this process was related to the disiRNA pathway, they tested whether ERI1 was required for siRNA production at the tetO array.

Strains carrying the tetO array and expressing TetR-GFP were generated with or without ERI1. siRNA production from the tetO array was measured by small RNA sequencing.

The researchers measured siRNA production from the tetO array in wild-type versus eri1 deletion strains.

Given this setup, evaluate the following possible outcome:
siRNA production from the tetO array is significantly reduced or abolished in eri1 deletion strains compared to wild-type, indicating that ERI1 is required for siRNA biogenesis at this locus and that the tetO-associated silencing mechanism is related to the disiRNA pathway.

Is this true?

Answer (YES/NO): NO